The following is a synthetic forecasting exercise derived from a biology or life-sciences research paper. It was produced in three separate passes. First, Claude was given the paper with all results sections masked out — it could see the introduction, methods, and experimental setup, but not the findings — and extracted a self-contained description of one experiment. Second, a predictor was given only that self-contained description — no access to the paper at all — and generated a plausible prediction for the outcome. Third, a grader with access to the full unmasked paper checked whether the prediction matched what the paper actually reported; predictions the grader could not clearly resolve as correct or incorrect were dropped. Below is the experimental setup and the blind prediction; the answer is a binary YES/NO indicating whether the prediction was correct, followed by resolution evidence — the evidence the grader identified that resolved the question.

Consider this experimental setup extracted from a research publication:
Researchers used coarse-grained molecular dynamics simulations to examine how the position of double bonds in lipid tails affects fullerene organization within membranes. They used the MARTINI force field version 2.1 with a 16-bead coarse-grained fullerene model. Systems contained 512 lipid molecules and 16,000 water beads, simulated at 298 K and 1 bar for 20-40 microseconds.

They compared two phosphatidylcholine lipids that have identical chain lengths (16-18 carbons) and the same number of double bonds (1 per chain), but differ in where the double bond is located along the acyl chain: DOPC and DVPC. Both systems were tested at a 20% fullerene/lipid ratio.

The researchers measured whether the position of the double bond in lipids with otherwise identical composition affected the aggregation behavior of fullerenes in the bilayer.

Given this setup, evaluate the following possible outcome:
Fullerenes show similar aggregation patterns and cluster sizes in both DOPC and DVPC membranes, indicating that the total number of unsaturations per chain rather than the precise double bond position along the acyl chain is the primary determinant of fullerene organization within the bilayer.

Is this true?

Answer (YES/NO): YES